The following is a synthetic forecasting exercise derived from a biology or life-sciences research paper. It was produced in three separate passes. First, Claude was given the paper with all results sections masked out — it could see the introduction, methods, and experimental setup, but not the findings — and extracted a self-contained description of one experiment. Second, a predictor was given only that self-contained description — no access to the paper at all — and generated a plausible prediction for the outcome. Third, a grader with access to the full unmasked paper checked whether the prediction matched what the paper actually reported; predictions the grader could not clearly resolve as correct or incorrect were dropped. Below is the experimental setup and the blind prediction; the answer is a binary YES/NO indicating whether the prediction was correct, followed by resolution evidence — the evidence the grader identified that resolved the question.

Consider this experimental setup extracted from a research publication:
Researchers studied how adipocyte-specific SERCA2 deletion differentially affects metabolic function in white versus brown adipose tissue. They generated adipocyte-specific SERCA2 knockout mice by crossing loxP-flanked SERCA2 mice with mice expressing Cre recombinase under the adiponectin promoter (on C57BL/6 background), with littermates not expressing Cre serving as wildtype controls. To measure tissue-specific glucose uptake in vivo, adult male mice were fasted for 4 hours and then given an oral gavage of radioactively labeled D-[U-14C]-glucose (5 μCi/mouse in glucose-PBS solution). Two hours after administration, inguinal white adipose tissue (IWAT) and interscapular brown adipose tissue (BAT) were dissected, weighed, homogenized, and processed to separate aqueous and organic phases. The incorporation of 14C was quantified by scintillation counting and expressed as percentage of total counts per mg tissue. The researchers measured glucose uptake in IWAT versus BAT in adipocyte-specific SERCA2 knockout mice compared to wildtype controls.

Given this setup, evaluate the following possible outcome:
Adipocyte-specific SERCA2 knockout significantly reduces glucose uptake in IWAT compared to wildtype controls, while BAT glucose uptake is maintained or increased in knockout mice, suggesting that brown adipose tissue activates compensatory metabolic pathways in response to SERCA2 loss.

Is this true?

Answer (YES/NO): NO